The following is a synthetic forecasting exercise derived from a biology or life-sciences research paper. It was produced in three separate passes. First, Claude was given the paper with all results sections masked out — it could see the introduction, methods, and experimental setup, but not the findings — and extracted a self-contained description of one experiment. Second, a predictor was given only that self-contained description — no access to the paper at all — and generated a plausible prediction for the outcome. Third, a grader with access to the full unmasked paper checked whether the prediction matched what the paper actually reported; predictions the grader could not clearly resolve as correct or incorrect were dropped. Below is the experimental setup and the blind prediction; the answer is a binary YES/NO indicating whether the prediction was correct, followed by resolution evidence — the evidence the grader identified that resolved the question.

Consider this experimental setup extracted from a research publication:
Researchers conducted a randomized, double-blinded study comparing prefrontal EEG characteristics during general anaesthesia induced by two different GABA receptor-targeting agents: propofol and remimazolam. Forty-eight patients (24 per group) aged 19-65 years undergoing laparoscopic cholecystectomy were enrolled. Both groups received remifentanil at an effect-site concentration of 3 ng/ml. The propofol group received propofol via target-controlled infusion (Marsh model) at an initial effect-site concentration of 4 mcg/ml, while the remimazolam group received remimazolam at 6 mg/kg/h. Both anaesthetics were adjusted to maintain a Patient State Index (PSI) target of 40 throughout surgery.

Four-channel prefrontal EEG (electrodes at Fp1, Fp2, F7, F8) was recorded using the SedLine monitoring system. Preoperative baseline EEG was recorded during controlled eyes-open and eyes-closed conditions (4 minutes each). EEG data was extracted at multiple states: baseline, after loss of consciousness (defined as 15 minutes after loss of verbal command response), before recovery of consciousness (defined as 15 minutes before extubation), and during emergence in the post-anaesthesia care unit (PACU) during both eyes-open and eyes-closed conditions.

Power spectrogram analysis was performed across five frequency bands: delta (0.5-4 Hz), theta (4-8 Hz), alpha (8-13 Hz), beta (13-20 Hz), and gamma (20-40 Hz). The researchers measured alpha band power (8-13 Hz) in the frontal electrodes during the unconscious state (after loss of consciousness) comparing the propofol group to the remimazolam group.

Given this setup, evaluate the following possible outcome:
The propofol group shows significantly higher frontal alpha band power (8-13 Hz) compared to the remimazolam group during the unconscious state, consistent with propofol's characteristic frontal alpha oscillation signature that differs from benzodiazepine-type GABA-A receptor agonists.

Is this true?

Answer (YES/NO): NO